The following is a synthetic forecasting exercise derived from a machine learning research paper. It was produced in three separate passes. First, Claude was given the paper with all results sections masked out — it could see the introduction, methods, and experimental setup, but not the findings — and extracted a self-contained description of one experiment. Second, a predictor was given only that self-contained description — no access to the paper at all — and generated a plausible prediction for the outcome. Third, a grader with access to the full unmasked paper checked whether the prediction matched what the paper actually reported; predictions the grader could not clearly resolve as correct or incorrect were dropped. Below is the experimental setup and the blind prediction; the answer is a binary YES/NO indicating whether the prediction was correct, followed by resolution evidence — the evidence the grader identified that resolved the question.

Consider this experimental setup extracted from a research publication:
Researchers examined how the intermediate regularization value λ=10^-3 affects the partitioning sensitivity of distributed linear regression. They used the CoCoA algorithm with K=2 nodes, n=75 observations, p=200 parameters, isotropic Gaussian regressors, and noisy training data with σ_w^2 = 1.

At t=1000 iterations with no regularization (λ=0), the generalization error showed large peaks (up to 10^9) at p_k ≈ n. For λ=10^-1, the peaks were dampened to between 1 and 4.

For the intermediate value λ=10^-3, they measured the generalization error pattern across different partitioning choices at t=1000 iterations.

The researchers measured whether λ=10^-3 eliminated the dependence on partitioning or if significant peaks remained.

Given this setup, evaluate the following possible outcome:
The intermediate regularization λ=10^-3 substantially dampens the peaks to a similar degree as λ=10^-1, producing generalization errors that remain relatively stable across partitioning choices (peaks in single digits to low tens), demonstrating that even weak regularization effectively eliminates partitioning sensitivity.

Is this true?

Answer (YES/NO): NO